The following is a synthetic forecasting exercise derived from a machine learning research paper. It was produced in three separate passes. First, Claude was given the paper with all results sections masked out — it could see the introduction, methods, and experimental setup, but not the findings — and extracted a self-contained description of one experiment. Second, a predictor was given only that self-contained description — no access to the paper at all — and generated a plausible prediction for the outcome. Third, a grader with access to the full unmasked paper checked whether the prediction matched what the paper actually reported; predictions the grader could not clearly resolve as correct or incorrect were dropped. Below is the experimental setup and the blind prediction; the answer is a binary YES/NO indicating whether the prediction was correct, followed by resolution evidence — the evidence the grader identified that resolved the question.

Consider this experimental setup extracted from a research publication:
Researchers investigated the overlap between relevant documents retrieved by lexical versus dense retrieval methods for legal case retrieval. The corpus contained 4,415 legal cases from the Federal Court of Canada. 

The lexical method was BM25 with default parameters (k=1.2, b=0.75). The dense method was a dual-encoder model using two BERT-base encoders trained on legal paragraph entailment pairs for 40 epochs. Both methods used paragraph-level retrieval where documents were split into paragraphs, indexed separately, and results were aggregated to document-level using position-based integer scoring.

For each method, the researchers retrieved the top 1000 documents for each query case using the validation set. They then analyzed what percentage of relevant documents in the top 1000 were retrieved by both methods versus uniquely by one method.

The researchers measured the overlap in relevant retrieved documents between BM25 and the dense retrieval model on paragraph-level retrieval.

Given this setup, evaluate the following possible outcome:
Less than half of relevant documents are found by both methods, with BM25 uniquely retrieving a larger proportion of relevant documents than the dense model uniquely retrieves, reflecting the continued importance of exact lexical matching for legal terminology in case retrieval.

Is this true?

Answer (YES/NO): NO